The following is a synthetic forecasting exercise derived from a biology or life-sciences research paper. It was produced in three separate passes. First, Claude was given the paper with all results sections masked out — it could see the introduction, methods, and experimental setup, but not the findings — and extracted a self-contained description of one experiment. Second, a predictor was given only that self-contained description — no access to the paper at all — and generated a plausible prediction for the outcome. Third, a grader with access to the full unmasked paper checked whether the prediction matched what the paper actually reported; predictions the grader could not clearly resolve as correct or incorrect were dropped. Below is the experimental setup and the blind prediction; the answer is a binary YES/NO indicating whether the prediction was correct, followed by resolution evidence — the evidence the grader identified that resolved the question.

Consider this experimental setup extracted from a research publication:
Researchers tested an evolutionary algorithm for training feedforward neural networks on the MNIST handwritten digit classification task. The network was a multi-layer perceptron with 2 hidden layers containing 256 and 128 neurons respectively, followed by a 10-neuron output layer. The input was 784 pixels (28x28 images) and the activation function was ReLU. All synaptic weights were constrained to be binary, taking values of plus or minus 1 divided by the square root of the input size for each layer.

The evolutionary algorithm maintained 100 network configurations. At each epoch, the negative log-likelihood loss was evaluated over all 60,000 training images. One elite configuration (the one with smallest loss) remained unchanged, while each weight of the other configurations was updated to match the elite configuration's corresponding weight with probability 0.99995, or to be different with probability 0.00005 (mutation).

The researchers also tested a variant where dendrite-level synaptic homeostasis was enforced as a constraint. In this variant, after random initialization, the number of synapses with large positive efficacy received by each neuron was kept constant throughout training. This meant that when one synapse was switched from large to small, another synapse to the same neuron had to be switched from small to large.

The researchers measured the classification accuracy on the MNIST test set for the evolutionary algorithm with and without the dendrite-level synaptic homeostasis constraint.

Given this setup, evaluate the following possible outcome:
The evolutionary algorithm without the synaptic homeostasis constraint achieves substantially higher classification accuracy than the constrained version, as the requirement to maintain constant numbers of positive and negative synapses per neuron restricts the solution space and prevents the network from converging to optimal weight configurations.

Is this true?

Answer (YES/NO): NO